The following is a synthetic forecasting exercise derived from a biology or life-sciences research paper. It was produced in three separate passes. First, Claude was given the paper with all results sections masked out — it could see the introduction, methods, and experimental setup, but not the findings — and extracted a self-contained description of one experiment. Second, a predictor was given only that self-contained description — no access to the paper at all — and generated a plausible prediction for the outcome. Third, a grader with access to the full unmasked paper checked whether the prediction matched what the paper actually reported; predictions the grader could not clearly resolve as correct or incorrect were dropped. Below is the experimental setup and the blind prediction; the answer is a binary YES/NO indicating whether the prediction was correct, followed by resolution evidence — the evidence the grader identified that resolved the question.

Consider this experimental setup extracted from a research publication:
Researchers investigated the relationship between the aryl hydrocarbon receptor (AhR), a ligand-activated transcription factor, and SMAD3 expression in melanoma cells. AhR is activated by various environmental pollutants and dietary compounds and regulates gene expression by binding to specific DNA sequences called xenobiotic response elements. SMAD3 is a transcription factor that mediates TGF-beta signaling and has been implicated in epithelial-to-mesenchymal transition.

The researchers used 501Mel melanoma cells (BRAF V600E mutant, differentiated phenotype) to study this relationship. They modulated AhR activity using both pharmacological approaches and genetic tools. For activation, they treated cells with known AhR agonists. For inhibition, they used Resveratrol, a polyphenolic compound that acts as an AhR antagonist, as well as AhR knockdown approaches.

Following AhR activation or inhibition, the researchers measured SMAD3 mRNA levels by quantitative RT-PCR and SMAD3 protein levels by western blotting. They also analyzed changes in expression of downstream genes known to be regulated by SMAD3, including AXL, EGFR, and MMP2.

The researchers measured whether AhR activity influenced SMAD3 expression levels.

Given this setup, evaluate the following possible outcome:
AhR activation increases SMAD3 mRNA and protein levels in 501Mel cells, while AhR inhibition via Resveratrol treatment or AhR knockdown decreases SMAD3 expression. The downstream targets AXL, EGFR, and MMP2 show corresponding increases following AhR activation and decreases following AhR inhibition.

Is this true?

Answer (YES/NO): NO